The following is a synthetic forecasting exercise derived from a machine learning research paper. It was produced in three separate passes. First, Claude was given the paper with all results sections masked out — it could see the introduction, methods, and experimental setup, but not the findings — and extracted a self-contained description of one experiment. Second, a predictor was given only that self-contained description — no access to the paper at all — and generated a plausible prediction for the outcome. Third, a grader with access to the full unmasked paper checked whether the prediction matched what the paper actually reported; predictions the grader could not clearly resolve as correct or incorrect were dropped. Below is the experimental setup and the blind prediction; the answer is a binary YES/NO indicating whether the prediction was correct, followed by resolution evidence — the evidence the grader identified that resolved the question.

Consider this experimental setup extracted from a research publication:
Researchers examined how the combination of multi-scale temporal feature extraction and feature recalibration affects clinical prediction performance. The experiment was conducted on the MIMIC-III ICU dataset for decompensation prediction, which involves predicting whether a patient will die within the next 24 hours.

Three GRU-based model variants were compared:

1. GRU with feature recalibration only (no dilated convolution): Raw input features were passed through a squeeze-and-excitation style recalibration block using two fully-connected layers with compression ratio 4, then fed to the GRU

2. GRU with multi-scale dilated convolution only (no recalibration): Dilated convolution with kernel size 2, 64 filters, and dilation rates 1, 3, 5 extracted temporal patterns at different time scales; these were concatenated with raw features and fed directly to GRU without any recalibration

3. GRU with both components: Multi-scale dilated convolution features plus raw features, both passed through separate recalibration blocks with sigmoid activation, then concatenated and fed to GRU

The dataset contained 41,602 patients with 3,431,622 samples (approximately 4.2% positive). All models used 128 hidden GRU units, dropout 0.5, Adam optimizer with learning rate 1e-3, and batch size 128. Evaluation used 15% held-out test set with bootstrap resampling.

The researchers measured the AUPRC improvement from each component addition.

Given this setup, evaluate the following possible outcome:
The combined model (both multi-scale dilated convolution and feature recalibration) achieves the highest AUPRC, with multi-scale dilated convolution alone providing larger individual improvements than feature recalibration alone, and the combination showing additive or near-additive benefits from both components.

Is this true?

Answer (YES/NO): NO